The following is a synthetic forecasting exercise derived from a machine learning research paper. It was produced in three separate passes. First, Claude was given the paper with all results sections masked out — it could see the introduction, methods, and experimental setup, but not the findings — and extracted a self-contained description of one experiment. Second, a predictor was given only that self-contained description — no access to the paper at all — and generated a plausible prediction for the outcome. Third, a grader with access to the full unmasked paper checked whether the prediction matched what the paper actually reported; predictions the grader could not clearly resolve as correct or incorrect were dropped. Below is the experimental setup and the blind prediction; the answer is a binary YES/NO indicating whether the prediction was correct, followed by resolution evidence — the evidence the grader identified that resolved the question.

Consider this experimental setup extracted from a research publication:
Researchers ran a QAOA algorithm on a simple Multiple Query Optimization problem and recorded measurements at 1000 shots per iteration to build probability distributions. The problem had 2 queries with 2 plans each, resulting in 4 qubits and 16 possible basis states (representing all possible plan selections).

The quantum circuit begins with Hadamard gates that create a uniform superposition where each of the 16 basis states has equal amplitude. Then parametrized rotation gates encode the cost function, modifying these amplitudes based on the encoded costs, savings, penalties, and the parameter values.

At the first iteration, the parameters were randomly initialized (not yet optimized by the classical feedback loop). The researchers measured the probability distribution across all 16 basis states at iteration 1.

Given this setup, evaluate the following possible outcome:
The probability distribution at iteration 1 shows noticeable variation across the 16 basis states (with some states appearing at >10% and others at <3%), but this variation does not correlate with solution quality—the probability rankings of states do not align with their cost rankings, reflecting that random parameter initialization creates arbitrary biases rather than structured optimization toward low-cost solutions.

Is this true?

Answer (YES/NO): NO